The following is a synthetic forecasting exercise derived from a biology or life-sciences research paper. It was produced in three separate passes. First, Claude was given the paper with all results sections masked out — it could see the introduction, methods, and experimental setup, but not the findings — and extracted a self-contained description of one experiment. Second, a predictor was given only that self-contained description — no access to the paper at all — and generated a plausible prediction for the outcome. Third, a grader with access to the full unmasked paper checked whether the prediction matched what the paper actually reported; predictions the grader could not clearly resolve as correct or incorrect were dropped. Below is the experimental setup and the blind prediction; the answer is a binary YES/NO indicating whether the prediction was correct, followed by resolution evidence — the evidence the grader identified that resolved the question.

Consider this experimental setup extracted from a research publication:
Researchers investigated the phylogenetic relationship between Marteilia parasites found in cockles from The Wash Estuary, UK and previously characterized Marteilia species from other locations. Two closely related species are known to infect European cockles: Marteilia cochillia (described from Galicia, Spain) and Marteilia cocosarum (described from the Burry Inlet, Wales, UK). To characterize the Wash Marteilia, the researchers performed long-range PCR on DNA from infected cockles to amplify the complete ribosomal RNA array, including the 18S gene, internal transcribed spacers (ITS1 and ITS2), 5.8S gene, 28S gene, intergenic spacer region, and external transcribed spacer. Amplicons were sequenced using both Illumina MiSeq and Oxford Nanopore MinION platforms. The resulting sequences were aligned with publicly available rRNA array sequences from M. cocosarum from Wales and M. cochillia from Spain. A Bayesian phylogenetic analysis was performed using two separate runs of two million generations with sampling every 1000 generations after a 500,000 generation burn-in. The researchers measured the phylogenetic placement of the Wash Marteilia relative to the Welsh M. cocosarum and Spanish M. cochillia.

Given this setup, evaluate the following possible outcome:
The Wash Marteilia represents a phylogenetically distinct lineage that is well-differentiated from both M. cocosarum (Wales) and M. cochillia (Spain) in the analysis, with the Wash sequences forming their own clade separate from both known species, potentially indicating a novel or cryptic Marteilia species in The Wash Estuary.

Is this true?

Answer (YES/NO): NO